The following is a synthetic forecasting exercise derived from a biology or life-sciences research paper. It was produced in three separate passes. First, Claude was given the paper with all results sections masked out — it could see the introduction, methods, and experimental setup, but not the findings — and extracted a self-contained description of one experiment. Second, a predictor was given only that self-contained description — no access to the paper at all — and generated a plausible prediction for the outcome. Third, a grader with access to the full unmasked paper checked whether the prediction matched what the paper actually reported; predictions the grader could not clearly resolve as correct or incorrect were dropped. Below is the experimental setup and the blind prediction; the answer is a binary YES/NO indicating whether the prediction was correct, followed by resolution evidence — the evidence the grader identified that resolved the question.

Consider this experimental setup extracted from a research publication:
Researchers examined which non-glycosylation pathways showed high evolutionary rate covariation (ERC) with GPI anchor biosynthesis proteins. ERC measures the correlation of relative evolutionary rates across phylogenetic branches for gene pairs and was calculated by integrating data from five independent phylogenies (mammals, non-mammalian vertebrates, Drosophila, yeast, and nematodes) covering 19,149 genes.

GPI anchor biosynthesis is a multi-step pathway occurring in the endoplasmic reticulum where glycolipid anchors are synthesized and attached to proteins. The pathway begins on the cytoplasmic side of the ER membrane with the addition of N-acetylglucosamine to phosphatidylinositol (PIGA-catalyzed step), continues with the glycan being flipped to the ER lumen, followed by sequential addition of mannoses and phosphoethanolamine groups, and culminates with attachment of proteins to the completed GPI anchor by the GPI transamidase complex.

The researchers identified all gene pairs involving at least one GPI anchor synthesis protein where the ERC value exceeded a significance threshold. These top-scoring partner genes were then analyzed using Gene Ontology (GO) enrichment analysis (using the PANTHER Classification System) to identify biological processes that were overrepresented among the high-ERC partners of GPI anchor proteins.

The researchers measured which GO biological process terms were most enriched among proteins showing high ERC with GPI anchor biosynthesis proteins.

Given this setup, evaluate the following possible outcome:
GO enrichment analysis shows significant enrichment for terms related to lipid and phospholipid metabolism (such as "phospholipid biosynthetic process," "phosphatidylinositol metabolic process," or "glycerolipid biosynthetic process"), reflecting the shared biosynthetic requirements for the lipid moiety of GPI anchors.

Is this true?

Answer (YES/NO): NO